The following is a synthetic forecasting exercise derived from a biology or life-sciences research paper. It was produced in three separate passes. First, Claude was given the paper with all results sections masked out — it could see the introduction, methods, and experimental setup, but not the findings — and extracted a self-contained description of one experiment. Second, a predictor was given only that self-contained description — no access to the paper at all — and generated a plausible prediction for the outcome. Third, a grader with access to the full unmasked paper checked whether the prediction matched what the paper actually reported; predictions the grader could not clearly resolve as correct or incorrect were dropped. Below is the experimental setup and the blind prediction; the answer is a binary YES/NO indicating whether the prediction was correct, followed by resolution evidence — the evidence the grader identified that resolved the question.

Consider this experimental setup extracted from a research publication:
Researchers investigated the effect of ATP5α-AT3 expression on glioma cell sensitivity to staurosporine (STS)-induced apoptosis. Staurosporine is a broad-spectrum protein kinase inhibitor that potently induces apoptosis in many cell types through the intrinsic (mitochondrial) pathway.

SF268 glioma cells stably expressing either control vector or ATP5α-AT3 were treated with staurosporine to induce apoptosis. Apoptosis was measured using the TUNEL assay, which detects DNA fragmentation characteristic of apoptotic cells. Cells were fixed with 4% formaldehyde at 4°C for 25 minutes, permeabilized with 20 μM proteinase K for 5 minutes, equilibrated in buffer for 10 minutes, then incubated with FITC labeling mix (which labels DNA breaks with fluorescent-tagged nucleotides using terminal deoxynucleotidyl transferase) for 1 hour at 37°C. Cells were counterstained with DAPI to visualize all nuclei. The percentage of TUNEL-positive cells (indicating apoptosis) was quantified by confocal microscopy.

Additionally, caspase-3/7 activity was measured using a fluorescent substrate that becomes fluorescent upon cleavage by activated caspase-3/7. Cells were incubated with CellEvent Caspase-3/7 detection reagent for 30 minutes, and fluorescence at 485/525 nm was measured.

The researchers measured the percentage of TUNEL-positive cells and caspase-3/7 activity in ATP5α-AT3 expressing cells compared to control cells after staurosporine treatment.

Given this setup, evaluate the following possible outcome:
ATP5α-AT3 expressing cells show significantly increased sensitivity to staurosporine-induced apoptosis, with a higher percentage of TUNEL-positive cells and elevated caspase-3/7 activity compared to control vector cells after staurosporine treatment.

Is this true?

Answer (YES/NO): NO